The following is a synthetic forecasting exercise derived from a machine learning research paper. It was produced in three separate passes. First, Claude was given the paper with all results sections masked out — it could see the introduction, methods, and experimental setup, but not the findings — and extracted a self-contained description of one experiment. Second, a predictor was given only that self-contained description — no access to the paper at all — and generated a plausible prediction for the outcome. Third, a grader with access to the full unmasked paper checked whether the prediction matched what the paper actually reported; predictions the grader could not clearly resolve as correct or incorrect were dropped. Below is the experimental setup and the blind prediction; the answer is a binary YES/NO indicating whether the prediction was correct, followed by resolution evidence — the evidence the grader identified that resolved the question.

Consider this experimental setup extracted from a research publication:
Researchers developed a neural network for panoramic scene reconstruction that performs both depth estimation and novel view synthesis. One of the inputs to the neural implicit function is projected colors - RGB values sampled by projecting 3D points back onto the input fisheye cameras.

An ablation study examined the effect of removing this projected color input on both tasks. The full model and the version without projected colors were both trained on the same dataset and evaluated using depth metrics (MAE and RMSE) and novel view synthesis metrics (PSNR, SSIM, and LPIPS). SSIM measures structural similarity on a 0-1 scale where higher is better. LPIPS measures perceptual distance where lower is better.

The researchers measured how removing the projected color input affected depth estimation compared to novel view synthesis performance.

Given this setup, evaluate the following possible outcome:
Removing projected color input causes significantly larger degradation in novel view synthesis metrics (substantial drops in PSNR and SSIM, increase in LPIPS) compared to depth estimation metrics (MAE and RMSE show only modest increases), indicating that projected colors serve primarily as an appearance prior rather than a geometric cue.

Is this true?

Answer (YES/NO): YES